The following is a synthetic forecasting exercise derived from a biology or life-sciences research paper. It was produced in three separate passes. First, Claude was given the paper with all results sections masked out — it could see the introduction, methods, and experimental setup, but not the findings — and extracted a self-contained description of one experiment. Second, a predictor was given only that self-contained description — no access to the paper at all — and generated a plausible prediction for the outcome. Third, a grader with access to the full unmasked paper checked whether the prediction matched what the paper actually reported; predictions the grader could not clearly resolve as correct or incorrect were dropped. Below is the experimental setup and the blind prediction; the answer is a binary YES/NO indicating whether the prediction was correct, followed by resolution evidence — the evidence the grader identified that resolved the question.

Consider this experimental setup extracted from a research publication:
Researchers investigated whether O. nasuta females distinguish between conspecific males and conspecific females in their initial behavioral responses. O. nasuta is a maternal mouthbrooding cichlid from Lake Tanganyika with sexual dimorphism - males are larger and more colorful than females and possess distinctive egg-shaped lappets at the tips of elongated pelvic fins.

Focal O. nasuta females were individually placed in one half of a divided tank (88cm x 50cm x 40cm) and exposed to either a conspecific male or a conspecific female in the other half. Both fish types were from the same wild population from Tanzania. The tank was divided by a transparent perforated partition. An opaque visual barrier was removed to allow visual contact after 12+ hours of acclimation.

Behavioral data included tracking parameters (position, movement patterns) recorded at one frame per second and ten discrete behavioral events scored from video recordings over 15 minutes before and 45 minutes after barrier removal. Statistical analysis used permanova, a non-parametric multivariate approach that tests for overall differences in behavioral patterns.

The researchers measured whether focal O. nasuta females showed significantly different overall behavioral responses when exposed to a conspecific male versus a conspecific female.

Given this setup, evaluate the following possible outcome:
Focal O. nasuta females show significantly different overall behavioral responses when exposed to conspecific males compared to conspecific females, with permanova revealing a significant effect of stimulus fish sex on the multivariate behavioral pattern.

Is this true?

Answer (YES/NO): NO